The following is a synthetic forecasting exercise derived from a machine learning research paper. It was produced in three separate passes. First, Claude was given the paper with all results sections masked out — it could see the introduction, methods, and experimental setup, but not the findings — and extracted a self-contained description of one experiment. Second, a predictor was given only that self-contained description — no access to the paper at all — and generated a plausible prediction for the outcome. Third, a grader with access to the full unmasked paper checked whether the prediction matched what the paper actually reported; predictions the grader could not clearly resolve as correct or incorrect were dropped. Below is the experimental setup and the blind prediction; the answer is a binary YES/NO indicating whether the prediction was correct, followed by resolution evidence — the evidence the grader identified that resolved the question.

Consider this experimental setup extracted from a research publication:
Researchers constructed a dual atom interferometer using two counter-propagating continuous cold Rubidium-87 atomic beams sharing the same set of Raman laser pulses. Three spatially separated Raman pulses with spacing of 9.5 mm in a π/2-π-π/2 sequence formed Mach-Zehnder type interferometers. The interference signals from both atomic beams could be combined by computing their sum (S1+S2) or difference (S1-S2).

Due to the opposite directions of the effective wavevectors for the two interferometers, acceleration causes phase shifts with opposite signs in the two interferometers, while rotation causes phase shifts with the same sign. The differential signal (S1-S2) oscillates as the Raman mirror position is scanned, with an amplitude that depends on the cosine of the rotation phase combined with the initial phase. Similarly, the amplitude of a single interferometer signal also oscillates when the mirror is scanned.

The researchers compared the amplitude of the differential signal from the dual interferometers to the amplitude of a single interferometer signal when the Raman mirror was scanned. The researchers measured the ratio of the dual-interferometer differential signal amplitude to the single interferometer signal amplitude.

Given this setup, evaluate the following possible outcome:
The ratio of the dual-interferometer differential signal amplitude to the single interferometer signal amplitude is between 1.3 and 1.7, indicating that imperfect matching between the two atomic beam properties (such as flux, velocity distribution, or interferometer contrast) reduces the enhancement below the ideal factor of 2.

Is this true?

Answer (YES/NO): YES